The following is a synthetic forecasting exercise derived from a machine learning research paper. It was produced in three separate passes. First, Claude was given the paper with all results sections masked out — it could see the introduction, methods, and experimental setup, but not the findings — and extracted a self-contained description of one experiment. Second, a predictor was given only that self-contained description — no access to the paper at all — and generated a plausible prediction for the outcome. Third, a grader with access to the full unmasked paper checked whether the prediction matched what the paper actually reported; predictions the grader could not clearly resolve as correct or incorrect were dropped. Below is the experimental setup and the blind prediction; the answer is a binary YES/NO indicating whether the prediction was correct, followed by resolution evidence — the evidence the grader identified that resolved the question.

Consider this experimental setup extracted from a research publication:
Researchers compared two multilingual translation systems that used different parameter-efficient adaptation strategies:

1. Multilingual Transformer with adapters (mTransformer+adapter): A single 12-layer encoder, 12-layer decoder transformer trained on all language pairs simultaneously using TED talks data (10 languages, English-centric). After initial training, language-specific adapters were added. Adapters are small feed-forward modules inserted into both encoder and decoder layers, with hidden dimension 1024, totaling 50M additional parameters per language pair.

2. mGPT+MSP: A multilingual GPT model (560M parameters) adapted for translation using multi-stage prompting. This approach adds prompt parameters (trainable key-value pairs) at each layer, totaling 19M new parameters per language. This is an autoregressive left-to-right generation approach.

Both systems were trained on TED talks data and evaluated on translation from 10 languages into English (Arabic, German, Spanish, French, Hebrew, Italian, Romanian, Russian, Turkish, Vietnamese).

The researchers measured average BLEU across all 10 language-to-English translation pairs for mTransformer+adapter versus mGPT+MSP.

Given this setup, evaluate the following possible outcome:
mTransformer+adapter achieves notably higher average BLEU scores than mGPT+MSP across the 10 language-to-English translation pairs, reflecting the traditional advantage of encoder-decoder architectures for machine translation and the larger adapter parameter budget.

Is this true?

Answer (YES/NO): NO